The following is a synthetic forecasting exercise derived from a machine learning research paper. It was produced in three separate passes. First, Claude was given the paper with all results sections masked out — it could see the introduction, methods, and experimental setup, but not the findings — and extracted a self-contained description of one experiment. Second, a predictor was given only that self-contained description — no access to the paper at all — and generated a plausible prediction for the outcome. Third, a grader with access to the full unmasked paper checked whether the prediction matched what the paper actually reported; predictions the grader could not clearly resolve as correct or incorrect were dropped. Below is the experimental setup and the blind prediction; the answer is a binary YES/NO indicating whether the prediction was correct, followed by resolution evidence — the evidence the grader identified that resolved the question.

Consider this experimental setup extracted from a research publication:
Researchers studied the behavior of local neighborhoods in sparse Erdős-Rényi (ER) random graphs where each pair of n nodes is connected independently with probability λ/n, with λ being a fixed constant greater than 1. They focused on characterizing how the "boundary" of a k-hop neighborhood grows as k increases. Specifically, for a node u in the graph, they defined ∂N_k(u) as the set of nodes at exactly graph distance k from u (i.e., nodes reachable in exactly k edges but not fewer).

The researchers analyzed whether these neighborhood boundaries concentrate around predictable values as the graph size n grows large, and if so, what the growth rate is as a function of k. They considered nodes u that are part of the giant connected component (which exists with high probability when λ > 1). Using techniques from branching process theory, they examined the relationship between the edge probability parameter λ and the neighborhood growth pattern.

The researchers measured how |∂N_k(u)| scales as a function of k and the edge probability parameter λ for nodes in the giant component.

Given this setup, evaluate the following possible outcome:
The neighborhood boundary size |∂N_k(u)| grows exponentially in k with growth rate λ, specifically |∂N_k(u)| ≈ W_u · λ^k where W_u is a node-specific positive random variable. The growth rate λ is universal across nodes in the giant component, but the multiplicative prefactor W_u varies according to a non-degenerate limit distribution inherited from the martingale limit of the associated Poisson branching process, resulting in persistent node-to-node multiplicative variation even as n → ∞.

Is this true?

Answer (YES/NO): NO